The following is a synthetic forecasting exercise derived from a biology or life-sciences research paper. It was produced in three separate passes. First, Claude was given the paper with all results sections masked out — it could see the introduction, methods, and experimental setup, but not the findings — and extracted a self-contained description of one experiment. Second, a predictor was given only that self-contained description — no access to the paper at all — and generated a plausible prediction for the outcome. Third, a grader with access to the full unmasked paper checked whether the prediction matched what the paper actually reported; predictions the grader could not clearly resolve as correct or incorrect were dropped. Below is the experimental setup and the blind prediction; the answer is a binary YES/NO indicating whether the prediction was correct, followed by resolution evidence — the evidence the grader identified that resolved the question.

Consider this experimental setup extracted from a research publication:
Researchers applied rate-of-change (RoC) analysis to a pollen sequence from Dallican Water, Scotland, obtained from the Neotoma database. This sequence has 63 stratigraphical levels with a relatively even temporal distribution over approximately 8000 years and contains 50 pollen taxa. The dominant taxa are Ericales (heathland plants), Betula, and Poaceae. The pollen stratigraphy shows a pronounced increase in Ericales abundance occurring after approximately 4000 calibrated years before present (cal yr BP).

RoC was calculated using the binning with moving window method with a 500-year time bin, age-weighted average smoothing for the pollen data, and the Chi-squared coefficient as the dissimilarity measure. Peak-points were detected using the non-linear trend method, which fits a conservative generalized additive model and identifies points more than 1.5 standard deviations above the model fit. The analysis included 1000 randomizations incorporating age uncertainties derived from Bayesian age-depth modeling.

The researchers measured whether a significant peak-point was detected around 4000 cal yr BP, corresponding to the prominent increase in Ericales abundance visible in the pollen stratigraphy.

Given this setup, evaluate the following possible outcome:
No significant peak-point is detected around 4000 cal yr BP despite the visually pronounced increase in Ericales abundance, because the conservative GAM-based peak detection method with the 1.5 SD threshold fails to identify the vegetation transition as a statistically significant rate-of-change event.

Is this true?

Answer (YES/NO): NO